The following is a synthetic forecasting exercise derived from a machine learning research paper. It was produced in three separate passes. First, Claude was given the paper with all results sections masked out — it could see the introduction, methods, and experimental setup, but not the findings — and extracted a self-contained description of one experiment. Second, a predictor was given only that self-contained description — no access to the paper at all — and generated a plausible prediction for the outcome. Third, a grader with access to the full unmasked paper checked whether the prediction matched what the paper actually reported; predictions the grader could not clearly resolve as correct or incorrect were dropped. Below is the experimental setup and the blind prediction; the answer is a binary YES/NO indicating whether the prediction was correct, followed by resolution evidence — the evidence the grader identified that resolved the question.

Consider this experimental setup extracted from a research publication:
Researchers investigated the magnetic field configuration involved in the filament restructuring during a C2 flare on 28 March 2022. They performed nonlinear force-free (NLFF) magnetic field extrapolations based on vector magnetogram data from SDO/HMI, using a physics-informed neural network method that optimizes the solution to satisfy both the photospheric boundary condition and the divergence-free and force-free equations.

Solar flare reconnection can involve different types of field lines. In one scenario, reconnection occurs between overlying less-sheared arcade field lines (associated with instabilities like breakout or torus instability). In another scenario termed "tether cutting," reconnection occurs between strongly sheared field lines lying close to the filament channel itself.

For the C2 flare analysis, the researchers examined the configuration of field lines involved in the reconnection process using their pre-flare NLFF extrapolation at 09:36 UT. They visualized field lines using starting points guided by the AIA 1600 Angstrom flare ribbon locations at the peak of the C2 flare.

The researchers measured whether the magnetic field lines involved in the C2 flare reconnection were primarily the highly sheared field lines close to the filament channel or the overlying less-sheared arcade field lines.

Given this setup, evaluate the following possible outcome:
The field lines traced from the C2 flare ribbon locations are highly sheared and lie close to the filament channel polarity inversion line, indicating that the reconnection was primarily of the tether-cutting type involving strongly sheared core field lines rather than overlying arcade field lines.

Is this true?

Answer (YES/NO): YES